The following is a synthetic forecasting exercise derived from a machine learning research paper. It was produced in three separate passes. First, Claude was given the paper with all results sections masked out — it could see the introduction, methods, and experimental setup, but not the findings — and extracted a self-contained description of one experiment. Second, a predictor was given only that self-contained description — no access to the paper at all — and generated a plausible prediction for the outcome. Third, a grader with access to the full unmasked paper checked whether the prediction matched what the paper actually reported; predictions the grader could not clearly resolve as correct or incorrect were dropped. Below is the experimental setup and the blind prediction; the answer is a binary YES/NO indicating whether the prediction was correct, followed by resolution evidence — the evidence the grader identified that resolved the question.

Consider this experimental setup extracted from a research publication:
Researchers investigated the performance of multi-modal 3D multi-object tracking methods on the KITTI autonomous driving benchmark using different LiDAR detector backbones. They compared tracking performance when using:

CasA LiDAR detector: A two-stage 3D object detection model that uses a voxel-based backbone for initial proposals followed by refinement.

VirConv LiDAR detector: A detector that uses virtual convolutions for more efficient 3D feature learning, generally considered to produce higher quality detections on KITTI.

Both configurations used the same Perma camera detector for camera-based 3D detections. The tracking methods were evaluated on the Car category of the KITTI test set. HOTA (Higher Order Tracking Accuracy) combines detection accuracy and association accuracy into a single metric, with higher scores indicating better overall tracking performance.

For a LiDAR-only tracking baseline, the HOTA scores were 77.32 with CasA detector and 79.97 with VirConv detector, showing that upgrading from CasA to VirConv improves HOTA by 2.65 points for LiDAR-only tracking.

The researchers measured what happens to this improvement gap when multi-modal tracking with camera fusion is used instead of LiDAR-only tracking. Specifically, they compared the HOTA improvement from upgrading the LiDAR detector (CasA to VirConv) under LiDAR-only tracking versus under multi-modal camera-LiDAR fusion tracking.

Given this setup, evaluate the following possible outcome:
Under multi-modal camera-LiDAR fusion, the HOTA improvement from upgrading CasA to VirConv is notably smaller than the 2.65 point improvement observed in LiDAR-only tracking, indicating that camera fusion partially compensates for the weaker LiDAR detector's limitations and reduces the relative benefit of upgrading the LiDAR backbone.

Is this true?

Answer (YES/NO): YES